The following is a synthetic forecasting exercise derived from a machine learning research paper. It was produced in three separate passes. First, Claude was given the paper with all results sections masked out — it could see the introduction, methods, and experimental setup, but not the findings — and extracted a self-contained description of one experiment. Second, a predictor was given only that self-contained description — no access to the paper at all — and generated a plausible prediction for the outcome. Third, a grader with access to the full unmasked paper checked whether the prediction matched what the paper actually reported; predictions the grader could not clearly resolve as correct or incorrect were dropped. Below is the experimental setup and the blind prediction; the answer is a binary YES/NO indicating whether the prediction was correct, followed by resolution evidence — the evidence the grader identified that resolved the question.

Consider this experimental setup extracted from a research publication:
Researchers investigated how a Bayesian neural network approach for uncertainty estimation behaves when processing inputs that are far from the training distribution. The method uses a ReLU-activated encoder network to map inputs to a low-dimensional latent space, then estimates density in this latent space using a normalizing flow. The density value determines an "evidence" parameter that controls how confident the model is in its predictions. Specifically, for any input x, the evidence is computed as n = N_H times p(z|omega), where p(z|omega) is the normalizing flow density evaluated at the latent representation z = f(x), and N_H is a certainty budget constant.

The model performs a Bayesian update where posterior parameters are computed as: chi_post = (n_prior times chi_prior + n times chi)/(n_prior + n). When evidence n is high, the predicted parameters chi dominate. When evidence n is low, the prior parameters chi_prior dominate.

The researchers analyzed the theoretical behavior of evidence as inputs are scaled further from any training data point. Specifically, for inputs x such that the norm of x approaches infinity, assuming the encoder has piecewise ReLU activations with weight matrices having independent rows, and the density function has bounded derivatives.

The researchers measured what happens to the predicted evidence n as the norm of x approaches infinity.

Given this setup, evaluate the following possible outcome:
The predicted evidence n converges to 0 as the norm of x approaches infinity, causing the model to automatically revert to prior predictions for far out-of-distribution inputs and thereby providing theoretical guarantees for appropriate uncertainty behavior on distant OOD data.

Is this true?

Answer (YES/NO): YES